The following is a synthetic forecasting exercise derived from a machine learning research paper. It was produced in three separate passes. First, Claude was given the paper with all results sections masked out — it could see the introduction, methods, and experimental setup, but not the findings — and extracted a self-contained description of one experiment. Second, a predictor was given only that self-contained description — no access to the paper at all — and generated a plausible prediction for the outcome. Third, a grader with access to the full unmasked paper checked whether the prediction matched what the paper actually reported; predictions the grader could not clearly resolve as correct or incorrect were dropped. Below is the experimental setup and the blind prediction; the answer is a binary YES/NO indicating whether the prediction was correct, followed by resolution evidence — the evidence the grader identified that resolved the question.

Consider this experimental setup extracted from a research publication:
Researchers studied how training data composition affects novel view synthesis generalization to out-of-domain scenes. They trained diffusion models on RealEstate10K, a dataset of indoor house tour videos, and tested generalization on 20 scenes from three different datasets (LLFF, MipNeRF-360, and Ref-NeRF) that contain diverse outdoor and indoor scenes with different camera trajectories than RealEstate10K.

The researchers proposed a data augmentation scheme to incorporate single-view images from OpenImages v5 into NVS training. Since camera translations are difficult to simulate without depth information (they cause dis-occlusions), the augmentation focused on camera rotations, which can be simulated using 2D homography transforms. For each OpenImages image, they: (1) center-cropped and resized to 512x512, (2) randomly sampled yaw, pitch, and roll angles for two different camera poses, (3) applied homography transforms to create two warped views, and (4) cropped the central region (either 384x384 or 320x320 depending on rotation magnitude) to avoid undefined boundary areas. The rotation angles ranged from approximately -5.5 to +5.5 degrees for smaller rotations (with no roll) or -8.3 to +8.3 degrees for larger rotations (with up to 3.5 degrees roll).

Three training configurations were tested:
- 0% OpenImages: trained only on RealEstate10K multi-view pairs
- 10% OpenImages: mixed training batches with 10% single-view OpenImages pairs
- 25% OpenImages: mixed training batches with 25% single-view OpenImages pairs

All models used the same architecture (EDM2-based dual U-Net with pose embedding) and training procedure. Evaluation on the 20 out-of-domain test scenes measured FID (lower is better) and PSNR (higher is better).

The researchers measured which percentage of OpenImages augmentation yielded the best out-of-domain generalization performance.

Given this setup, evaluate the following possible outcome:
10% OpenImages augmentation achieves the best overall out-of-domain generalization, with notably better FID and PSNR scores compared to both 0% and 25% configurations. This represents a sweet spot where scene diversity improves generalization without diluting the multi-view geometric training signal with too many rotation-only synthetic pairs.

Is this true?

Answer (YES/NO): YES